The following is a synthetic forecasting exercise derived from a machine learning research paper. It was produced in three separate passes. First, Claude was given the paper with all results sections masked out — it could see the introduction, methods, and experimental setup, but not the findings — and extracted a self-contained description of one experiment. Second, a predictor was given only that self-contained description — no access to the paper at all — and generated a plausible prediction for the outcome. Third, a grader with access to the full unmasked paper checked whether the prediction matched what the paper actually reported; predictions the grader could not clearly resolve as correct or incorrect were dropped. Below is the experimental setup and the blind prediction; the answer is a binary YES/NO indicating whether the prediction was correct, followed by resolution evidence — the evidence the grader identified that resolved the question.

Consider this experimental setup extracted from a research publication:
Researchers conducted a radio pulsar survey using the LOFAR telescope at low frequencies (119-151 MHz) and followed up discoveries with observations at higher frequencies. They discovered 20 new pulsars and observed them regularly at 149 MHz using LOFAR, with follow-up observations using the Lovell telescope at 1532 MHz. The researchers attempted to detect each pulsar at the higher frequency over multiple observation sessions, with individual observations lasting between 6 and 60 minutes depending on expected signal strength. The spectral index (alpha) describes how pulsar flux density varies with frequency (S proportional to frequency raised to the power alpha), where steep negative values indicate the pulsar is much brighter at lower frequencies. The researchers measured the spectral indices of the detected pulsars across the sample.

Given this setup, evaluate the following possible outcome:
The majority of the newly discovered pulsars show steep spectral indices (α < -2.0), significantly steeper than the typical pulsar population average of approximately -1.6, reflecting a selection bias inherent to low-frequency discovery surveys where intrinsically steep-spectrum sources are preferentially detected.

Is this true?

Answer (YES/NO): YES